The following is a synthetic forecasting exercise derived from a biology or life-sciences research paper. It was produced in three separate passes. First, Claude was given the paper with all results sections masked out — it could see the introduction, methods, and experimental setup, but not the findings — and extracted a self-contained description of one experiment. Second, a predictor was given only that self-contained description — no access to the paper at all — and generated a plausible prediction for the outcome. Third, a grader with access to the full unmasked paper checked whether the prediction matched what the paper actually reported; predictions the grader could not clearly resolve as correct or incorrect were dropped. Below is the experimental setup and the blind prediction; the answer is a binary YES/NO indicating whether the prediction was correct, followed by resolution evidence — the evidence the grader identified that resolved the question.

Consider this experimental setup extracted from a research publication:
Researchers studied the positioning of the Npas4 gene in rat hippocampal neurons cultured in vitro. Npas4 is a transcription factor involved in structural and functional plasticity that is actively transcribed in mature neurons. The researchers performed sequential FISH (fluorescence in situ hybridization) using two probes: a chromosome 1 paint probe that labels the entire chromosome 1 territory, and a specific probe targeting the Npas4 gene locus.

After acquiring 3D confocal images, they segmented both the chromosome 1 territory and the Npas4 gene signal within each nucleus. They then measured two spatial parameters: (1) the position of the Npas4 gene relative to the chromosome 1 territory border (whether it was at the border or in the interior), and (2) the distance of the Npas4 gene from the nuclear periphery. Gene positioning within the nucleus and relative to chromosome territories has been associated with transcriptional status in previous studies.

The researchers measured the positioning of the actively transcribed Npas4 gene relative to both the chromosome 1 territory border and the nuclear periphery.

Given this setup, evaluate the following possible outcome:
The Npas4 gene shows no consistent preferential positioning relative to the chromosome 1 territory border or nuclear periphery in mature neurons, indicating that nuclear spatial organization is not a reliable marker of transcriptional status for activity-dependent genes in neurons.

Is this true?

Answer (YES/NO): NO